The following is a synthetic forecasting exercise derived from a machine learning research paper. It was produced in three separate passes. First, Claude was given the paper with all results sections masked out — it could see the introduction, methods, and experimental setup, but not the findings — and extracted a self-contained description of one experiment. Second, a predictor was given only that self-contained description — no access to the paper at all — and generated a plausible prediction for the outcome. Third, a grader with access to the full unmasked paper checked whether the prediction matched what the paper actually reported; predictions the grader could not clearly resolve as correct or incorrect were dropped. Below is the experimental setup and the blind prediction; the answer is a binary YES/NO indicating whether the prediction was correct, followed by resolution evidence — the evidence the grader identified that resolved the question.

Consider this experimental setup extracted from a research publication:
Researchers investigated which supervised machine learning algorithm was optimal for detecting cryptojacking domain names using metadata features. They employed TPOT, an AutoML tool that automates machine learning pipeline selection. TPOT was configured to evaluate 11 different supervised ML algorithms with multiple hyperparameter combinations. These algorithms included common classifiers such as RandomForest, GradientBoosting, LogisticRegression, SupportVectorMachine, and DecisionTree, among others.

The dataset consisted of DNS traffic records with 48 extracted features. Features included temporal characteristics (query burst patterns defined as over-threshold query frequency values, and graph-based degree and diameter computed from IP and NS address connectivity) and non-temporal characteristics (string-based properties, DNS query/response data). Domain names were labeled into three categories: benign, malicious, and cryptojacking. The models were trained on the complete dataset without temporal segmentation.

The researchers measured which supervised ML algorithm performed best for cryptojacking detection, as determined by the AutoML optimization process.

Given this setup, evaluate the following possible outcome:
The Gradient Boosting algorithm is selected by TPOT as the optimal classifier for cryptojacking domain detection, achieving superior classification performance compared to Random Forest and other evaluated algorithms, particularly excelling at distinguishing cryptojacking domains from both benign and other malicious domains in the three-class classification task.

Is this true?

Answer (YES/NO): NO